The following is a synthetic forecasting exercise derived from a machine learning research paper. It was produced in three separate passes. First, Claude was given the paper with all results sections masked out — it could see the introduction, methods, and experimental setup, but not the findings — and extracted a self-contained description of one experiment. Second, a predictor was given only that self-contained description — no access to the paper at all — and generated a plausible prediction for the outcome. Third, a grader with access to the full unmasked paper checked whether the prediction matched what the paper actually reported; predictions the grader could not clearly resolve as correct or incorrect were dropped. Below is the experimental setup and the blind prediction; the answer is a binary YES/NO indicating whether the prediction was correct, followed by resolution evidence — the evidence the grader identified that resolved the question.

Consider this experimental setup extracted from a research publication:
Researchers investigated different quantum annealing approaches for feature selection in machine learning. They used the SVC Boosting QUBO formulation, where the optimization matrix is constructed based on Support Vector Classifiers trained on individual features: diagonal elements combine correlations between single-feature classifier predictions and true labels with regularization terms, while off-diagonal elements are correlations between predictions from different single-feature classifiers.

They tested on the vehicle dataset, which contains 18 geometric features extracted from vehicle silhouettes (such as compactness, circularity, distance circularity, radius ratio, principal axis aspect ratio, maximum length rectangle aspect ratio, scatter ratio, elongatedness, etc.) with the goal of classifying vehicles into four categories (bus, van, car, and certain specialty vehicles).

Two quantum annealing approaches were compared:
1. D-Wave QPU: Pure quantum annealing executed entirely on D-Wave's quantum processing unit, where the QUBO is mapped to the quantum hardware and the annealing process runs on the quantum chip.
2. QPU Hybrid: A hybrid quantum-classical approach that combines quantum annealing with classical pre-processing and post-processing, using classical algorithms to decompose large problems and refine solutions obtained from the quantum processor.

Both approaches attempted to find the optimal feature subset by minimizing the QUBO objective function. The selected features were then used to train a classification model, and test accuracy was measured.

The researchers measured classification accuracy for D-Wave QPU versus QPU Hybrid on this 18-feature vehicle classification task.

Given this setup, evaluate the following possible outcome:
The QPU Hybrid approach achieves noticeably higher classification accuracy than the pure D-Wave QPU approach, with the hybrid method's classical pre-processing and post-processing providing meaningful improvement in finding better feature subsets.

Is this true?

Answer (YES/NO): NO